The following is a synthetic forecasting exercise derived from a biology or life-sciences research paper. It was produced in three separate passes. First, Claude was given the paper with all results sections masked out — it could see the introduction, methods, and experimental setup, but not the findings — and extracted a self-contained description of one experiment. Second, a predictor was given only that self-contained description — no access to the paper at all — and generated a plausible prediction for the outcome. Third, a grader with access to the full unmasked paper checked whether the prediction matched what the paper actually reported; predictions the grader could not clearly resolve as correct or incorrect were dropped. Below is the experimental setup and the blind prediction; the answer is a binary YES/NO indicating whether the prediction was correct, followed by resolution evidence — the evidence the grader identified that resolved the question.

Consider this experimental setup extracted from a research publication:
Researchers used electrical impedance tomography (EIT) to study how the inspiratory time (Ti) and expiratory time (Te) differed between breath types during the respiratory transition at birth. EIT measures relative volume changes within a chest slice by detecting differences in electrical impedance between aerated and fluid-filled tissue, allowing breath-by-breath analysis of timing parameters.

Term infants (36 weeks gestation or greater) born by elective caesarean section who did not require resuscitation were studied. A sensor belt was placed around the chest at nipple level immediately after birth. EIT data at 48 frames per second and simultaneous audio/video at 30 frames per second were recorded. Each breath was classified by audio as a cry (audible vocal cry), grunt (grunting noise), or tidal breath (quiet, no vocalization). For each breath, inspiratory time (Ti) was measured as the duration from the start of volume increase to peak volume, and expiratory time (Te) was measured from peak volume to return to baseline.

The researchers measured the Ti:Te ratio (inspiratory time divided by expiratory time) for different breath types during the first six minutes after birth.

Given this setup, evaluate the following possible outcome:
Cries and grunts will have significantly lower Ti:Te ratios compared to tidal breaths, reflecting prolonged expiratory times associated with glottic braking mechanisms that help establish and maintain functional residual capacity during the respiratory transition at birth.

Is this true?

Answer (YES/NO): YES